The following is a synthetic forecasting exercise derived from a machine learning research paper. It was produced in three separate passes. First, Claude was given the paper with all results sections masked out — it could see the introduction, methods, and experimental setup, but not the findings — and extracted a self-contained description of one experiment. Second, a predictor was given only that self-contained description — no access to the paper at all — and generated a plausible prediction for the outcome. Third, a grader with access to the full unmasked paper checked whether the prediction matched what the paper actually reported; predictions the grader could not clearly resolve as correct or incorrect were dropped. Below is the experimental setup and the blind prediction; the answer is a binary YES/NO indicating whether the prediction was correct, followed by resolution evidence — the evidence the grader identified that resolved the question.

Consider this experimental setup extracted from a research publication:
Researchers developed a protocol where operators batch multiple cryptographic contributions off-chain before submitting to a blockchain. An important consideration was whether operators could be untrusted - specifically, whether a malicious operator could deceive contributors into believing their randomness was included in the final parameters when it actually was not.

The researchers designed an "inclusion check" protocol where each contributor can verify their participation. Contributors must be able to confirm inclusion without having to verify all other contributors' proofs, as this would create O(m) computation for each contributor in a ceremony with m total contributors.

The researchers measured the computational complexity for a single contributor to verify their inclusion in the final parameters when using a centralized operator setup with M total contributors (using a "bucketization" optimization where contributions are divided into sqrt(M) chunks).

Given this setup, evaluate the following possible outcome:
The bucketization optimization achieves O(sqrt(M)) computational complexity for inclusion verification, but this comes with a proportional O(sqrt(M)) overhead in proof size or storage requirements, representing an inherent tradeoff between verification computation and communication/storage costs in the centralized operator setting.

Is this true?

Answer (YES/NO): NO